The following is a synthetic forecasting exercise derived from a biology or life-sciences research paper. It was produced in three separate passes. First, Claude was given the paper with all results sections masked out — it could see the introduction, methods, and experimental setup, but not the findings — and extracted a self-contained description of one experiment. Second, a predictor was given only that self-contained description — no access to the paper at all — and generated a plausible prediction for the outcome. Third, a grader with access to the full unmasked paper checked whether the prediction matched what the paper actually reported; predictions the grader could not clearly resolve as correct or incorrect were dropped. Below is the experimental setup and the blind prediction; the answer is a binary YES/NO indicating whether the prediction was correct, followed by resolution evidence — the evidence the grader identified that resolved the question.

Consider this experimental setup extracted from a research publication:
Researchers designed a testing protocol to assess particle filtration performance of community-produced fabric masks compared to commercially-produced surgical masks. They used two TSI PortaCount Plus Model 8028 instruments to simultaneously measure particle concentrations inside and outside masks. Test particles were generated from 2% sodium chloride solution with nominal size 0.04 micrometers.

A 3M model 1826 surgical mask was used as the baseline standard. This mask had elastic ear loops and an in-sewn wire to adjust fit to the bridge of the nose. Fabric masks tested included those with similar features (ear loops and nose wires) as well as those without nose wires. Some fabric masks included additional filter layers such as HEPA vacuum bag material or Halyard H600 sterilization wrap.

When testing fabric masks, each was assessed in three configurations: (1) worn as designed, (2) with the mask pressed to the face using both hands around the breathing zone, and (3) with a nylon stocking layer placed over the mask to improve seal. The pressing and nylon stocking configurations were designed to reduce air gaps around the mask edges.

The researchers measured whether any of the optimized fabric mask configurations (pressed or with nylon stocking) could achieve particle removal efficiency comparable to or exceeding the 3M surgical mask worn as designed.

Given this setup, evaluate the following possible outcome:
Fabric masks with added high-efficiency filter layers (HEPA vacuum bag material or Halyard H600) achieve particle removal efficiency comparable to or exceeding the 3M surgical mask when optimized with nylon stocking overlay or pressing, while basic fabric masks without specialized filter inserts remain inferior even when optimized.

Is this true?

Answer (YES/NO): NO